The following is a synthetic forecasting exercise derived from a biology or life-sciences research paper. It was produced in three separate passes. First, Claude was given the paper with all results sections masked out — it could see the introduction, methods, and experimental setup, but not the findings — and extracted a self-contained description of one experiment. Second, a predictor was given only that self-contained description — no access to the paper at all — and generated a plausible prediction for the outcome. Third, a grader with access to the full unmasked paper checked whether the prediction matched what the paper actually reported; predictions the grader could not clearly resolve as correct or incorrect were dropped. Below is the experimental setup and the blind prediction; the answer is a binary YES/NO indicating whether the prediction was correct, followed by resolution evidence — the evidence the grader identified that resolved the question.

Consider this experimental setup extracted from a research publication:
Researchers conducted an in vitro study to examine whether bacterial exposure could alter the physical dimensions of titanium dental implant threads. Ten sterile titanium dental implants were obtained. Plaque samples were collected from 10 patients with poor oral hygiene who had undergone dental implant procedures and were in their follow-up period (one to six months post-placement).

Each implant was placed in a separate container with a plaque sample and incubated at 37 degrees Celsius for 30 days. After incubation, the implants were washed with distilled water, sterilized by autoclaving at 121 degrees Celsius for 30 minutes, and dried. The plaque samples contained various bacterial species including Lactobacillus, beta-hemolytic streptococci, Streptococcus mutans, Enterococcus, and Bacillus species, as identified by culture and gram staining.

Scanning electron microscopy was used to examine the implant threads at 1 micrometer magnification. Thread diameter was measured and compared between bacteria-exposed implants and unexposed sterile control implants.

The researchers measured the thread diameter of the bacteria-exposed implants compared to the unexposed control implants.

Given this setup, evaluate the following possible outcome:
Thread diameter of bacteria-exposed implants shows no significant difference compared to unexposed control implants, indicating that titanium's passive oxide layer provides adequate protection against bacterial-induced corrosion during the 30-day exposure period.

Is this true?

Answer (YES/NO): NO